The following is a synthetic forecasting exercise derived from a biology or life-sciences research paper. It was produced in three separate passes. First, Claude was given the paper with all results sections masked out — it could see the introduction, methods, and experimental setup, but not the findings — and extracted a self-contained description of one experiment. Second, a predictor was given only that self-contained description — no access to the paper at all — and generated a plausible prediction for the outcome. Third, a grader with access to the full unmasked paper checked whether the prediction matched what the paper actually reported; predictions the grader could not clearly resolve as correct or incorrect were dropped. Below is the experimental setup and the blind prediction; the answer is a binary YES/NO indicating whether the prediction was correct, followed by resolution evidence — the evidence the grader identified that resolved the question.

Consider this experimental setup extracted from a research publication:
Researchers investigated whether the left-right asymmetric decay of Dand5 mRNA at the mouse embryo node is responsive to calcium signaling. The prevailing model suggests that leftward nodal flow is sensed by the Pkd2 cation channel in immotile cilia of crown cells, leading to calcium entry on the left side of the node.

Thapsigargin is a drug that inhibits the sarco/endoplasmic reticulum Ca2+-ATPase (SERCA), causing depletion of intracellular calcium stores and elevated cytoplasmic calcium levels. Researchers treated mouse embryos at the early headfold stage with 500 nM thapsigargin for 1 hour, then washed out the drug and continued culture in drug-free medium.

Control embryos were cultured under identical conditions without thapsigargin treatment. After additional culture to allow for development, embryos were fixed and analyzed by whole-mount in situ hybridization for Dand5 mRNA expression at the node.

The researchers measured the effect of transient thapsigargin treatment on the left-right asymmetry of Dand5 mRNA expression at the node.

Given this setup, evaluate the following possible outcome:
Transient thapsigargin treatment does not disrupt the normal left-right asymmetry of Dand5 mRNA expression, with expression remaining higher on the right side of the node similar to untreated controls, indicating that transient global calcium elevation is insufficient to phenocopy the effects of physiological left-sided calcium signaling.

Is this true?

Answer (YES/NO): NO